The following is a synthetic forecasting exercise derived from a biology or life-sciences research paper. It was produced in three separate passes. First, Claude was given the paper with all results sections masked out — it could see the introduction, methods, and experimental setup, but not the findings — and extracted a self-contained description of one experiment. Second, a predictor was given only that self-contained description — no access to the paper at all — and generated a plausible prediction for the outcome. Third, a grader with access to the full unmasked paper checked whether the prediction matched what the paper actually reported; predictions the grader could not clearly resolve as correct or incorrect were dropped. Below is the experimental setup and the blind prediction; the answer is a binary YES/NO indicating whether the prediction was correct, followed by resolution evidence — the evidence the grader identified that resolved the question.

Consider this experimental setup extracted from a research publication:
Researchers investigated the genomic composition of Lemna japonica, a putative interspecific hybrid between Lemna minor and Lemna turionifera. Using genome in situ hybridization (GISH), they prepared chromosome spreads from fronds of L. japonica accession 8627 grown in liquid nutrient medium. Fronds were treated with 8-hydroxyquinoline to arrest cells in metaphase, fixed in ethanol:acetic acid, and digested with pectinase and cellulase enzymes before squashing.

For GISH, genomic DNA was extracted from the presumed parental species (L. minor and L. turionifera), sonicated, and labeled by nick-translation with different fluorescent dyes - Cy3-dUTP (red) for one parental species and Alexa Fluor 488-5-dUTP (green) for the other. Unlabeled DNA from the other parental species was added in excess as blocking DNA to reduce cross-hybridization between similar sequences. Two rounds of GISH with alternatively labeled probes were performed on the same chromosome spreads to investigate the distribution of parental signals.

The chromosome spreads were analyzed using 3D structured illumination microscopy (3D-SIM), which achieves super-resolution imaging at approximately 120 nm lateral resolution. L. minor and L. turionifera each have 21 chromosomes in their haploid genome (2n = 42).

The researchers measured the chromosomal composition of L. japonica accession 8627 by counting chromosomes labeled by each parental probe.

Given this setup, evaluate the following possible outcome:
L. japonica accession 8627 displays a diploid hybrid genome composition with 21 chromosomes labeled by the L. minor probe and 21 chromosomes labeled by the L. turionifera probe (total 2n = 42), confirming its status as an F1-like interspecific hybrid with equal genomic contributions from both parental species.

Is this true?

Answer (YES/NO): NO